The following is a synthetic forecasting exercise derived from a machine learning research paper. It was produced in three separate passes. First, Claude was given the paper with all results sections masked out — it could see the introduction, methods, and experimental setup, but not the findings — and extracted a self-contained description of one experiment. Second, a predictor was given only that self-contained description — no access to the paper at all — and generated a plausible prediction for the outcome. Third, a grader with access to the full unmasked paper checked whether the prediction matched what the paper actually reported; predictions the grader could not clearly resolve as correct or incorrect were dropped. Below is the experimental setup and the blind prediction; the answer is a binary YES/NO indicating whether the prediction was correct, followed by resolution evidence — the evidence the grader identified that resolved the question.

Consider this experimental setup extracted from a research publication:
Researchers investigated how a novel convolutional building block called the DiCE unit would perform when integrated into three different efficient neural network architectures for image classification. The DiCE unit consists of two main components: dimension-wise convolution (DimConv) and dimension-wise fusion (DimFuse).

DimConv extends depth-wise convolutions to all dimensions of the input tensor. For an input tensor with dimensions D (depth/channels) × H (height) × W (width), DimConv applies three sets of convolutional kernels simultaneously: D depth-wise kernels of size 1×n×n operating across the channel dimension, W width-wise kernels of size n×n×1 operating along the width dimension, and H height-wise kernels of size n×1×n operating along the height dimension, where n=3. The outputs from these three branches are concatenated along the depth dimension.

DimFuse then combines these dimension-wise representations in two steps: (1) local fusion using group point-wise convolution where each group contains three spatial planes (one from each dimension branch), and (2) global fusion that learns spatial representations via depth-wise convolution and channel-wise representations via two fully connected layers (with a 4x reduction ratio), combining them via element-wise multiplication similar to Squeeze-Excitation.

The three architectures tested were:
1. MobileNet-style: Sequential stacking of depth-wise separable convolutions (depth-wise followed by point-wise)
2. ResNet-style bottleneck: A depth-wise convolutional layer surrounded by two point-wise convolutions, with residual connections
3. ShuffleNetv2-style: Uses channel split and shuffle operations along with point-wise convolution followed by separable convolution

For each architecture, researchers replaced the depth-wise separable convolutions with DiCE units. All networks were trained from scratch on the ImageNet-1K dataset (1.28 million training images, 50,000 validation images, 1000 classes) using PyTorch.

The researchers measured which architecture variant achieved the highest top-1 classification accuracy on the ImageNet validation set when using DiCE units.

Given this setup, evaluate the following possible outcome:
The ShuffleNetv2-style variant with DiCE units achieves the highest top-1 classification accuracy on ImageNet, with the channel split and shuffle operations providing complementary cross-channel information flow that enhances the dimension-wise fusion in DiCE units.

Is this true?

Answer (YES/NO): YES